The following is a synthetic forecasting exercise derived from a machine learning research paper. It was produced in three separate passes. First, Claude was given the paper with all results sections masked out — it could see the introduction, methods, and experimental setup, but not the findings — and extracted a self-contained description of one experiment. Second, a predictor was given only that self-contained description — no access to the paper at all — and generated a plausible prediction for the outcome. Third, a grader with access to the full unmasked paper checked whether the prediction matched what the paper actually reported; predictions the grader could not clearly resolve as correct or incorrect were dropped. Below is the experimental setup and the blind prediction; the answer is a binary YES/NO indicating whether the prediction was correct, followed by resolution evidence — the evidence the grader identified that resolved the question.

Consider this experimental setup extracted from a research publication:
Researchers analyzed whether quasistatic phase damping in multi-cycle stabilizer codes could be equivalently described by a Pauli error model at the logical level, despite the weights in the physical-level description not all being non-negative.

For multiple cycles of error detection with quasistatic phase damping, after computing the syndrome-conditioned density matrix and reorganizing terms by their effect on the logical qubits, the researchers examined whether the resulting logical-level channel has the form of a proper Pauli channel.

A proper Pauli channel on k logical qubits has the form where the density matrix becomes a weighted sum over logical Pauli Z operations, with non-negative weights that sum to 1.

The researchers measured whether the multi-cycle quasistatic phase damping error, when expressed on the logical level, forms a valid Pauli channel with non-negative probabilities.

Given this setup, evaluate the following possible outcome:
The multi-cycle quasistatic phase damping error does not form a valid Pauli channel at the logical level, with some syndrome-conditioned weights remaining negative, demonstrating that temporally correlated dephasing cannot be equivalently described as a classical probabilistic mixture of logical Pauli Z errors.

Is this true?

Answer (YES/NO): NO